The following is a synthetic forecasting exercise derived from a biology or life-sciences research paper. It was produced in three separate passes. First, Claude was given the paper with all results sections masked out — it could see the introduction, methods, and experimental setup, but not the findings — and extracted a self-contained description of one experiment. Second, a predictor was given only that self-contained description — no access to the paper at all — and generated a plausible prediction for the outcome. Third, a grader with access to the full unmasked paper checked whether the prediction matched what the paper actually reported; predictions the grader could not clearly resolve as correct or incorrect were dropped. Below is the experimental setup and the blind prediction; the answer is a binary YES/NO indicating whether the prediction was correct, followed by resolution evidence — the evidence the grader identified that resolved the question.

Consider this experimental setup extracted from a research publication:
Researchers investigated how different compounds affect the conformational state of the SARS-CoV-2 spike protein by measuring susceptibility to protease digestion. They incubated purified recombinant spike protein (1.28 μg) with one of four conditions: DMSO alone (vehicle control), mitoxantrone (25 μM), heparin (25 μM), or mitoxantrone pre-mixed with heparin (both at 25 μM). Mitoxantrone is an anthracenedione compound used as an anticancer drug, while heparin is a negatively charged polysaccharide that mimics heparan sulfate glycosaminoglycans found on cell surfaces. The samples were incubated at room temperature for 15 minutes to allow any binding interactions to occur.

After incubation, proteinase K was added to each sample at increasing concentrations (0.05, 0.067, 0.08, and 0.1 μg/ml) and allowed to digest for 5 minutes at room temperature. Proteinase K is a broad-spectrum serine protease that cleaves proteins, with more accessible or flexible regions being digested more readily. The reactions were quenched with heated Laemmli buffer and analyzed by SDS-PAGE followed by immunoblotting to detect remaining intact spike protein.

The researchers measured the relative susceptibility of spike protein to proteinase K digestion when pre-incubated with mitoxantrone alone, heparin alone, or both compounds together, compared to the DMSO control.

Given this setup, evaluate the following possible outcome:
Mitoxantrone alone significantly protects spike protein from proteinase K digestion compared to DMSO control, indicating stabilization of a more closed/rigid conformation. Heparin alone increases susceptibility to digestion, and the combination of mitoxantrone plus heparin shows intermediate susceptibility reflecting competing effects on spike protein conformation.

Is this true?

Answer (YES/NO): NO